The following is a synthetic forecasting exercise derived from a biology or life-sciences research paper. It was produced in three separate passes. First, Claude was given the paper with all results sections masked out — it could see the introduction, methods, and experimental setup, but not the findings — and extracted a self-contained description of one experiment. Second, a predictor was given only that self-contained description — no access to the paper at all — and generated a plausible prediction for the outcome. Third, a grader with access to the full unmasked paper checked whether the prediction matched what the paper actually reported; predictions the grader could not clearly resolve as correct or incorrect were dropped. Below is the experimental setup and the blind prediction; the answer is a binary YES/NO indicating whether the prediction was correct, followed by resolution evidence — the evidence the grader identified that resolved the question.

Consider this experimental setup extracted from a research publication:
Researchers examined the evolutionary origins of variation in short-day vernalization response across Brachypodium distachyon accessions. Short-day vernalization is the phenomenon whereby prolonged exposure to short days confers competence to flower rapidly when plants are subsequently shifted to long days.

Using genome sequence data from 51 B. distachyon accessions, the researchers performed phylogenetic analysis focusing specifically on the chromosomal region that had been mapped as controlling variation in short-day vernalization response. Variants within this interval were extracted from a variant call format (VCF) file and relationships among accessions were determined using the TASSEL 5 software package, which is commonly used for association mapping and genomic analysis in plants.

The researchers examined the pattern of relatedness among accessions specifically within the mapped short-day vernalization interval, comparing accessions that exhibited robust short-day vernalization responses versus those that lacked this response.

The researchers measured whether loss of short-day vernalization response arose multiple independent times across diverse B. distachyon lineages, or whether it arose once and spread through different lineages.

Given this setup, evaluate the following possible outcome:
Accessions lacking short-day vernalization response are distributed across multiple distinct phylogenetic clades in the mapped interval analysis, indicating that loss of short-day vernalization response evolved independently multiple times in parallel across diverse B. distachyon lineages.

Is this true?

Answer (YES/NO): NO